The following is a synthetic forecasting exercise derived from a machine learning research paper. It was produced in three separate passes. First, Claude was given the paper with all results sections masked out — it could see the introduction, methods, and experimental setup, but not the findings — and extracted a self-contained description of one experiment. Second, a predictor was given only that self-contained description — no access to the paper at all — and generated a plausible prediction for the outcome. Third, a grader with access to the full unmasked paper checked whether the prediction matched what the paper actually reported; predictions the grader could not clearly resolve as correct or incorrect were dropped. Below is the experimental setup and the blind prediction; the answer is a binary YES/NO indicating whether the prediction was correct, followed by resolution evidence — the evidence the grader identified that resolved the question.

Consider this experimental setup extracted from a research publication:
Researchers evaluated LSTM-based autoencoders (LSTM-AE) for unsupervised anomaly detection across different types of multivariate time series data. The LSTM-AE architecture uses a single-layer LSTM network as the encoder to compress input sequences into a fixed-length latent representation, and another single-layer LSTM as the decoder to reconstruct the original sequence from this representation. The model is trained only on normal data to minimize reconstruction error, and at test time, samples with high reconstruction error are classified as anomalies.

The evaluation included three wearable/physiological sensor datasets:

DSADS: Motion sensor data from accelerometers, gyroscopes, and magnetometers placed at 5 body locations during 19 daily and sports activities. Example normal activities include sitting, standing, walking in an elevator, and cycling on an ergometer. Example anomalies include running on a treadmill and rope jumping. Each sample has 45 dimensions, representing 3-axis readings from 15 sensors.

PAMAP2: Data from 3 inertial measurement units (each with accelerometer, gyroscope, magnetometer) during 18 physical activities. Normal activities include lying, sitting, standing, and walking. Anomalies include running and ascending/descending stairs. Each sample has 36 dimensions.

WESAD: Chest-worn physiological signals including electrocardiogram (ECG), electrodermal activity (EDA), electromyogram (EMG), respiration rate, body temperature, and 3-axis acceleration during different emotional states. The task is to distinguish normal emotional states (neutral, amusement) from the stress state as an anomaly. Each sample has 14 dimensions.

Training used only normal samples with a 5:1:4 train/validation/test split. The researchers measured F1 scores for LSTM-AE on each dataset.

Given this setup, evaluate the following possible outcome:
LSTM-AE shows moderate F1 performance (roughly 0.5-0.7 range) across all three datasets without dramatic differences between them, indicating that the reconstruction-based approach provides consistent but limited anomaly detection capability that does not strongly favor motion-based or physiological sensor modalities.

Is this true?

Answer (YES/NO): NO